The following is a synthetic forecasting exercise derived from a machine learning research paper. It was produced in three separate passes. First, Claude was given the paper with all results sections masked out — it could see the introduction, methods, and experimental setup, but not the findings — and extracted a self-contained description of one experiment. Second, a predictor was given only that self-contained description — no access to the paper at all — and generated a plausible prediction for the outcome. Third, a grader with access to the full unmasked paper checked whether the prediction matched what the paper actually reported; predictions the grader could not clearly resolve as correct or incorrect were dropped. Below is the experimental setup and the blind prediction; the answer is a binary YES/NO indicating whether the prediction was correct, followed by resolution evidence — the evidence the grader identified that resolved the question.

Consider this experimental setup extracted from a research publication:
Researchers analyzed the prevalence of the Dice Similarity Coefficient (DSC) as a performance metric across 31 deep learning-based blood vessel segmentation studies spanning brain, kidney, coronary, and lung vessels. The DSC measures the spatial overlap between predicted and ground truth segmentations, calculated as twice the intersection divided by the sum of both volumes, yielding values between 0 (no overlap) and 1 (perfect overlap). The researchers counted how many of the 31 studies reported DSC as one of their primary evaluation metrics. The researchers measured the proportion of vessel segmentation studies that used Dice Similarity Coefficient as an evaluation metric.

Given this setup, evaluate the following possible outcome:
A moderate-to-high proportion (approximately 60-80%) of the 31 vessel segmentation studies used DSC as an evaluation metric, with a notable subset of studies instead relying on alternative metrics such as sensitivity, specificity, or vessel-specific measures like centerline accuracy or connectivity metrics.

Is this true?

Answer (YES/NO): NO